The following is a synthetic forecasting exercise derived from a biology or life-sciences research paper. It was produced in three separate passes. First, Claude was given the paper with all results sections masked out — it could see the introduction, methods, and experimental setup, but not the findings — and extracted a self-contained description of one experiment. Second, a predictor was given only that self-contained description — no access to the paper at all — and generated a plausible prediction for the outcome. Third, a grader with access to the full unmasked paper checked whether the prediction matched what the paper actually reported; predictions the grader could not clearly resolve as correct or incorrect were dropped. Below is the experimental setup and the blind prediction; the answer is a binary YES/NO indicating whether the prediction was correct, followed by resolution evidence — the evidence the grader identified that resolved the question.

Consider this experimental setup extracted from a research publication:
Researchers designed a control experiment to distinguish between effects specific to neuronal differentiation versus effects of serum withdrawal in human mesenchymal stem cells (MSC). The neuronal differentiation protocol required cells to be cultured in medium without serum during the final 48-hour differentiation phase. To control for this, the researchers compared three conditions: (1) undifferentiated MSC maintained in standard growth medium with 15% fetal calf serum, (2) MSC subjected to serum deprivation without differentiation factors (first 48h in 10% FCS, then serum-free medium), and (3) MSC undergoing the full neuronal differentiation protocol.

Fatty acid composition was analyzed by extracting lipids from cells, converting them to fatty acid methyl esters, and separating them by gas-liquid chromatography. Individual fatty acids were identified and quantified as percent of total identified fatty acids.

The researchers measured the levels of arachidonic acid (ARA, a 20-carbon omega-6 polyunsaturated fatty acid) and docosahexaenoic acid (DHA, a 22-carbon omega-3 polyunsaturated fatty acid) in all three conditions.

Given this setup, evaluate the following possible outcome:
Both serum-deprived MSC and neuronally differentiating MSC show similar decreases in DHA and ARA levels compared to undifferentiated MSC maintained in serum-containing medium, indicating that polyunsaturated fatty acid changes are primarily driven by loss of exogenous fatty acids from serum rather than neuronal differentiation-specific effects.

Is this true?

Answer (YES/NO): NO